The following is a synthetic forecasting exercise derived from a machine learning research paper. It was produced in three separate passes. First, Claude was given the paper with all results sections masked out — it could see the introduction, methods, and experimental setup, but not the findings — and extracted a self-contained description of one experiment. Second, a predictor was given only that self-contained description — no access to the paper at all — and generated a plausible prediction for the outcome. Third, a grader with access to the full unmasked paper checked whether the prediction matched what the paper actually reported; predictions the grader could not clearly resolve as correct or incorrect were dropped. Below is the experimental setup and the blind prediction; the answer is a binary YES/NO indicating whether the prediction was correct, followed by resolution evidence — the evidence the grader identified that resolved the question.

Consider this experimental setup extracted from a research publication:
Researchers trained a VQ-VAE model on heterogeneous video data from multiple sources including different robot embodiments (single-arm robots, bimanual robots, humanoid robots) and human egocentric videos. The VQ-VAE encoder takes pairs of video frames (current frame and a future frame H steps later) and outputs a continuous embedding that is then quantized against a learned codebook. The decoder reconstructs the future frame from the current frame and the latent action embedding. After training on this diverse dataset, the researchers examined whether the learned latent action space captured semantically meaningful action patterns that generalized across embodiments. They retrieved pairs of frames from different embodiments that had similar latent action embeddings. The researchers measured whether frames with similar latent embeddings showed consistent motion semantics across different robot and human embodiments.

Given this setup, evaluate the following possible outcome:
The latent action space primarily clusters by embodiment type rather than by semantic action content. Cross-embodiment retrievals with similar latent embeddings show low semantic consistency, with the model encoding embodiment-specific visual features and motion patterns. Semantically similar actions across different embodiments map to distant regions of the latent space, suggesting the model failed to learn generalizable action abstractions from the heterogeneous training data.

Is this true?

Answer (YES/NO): NO